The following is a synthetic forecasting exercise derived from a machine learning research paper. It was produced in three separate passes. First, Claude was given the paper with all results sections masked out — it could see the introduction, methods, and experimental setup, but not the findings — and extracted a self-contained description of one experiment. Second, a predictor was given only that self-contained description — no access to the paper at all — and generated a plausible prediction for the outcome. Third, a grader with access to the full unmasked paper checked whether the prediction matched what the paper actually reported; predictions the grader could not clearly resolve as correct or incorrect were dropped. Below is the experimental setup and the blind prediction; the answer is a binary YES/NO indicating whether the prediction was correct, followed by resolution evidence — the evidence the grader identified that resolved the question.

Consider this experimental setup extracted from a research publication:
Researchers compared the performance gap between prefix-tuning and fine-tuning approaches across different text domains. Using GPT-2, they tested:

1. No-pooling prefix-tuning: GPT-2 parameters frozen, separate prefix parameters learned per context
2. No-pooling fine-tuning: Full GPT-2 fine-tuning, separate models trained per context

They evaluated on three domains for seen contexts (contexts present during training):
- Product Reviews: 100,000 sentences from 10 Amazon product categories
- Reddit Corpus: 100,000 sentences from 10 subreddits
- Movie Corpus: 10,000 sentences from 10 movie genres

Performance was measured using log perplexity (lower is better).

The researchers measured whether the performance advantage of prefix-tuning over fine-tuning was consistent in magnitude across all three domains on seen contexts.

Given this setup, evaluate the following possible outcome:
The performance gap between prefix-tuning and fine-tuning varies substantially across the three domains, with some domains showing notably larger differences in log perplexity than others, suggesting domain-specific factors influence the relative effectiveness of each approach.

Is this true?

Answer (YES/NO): YES